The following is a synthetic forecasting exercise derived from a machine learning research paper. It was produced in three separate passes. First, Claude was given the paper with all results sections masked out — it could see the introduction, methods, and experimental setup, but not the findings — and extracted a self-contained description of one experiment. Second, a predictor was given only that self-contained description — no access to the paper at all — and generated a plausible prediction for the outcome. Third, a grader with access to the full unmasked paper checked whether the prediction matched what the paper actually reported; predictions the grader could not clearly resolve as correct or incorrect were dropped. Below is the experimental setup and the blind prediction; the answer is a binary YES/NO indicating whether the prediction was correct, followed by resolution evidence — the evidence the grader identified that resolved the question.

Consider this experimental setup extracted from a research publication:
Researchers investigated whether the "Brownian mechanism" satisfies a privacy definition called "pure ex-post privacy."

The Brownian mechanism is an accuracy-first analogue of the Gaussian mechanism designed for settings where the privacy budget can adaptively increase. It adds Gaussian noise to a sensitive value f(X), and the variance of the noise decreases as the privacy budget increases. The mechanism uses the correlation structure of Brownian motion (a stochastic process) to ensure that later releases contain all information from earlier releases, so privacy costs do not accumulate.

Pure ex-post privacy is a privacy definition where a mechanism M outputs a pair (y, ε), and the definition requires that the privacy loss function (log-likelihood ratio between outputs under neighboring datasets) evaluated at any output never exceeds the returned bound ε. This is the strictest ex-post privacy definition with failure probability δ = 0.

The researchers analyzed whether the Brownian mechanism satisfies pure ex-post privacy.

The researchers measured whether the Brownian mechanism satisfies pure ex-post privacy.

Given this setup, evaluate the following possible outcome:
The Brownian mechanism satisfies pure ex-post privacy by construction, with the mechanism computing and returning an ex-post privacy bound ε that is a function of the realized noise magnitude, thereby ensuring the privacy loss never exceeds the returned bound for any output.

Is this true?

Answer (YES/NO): NO